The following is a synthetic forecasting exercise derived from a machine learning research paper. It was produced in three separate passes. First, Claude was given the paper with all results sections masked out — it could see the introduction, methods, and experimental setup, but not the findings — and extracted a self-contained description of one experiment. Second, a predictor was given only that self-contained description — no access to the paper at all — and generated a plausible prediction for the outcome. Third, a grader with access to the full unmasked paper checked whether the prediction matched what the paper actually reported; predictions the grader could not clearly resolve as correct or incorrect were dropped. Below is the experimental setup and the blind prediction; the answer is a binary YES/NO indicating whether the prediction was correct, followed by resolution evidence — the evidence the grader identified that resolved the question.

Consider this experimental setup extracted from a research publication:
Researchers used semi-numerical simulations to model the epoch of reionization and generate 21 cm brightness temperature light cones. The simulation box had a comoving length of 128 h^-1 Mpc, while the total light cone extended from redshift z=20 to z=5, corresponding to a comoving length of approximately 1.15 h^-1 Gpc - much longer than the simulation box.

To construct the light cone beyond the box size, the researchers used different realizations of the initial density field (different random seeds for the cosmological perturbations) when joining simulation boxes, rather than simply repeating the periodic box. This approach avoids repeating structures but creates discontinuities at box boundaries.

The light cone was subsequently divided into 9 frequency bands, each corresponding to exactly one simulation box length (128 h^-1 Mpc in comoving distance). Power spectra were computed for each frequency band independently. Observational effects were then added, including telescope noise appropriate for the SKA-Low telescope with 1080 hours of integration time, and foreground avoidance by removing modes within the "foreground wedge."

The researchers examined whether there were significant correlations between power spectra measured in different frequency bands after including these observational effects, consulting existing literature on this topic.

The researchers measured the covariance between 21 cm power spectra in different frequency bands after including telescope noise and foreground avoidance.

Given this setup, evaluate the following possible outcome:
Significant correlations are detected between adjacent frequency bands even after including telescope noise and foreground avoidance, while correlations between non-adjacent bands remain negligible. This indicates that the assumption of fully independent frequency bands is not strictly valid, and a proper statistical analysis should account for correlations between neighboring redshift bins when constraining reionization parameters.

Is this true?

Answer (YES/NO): NO